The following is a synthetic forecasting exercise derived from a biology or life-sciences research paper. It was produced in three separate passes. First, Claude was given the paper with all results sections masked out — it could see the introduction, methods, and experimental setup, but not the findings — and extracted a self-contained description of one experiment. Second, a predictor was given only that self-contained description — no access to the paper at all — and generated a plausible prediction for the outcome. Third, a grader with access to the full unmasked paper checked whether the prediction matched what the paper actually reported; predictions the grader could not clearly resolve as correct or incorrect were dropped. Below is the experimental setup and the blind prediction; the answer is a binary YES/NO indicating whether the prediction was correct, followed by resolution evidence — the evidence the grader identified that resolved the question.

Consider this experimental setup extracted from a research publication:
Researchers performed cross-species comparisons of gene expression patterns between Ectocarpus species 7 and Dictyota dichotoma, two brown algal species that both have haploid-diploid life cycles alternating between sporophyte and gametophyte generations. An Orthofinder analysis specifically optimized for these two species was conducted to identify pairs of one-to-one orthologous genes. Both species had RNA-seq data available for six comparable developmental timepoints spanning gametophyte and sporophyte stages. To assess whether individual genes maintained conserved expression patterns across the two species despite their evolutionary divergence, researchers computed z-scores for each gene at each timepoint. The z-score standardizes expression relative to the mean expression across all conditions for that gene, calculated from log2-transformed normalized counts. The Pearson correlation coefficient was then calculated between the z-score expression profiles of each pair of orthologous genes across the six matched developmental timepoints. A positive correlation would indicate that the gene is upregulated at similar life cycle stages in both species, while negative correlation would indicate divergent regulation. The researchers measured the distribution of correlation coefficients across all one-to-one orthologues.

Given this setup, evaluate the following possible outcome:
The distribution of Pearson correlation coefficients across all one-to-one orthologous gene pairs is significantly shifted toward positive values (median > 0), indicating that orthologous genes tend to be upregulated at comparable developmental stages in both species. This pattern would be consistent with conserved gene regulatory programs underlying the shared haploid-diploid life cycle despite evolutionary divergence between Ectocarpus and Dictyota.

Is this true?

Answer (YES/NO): NO